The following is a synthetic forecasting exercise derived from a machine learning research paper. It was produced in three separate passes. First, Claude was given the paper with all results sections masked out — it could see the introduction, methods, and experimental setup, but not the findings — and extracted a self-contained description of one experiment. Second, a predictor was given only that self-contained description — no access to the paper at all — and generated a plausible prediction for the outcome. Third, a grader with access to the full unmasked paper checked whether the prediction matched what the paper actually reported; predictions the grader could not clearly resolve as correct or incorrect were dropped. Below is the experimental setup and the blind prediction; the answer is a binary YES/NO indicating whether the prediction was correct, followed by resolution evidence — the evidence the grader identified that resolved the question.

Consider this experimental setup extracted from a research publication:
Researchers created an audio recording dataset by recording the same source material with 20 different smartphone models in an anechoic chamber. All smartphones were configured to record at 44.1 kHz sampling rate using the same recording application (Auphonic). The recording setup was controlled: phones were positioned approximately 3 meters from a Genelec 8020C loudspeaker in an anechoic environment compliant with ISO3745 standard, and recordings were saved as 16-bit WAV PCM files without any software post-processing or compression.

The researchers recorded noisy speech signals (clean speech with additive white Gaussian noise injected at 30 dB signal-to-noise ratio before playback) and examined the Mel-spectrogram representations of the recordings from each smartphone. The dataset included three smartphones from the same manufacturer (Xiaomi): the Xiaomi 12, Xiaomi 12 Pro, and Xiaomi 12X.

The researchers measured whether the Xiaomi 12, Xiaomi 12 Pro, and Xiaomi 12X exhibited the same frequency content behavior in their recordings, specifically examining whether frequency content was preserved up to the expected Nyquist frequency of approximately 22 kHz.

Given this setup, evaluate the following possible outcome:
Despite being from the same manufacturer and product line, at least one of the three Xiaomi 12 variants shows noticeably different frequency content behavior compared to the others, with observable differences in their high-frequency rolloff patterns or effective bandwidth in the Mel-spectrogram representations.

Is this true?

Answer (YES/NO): YES